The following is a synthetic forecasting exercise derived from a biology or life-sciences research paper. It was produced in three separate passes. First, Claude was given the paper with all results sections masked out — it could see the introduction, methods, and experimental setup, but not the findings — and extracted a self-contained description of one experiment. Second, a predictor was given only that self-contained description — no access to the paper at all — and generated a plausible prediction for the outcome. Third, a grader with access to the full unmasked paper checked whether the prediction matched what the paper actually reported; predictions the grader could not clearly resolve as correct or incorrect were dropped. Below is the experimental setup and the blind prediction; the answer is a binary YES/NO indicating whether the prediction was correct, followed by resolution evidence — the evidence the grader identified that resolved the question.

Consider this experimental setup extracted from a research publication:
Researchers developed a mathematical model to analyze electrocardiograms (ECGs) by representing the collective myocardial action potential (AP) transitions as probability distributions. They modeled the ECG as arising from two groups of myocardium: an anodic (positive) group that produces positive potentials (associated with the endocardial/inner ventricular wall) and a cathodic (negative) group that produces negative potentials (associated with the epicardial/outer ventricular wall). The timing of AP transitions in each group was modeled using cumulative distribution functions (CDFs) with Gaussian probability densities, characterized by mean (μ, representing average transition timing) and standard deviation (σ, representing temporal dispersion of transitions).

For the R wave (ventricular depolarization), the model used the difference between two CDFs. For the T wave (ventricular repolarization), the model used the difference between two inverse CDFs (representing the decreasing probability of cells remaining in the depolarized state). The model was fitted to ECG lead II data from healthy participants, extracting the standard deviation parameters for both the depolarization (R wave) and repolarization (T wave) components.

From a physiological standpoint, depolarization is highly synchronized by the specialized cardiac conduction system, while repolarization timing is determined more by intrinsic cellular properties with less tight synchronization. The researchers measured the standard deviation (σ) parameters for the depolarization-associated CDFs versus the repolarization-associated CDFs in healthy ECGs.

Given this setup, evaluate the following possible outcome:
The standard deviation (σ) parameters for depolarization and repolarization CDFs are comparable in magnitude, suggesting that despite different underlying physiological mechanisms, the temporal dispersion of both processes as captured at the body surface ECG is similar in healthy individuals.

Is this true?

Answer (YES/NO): NO